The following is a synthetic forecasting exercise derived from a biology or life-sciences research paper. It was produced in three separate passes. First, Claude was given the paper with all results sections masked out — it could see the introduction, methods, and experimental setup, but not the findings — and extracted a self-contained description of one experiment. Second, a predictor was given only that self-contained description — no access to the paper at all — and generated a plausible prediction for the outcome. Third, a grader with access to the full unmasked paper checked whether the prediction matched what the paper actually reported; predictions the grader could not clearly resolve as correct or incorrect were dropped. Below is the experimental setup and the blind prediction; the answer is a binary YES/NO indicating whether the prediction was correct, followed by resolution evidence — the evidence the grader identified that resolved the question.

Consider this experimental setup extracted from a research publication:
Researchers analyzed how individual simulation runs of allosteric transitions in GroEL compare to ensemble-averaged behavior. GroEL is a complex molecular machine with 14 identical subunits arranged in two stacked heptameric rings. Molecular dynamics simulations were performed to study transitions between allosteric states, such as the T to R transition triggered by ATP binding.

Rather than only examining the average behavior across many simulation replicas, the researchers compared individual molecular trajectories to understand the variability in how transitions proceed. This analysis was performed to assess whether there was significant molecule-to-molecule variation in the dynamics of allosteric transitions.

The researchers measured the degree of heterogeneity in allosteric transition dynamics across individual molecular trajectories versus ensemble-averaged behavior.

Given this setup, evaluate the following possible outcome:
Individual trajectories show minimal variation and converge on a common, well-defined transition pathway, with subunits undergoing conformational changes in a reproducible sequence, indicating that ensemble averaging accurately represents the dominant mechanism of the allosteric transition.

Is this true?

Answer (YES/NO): NO